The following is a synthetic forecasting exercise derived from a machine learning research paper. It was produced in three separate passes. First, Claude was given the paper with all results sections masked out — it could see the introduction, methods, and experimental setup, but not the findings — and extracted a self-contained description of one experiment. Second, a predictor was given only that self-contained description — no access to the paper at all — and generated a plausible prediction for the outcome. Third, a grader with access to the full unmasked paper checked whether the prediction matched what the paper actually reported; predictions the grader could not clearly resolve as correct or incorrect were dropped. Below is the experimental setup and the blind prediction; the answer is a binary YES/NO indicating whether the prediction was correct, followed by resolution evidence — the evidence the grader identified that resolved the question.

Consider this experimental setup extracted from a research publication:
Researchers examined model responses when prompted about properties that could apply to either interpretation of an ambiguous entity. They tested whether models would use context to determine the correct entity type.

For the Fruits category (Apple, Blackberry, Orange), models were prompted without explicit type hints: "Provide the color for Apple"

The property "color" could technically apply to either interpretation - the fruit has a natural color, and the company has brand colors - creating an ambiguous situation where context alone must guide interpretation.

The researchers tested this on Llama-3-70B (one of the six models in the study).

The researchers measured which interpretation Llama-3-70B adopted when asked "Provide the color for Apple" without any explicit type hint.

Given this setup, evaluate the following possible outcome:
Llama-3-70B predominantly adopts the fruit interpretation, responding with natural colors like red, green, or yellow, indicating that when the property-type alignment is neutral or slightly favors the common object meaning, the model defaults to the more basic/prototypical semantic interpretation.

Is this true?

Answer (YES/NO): NO